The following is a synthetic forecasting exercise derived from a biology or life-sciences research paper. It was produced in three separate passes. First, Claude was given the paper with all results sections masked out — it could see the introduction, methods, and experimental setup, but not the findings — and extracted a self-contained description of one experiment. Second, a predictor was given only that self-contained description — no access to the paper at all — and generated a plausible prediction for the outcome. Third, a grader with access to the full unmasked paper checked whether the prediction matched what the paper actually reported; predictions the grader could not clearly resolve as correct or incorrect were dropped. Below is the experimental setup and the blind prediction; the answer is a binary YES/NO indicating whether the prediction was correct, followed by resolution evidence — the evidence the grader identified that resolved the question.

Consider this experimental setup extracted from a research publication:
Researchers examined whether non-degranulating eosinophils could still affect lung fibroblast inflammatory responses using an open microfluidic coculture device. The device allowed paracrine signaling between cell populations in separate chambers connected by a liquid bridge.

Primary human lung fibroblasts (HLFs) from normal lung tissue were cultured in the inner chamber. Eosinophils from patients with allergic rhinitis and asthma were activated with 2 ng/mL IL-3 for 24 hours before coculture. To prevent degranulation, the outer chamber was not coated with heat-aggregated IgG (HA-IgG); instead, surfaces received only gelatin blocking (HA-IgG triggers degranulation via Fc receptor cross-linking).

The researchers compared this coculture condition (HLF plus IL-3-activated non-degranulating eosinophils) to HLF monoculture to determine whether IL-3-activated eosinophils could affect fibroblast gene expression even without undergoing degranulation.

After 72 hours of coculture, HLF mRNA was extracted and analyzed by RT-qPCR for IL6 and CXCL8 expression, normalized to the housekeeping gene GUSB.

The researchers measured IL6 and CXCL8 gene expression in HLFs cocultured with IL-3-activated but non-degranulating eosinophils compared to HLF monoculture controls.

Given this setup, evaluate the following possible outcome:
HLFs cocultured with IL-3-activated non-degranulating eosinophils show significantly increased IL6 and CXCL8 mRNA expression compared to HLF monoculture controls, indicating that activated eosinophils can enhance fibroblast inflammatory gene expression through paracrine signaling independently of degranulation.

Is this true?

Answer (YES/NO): NO